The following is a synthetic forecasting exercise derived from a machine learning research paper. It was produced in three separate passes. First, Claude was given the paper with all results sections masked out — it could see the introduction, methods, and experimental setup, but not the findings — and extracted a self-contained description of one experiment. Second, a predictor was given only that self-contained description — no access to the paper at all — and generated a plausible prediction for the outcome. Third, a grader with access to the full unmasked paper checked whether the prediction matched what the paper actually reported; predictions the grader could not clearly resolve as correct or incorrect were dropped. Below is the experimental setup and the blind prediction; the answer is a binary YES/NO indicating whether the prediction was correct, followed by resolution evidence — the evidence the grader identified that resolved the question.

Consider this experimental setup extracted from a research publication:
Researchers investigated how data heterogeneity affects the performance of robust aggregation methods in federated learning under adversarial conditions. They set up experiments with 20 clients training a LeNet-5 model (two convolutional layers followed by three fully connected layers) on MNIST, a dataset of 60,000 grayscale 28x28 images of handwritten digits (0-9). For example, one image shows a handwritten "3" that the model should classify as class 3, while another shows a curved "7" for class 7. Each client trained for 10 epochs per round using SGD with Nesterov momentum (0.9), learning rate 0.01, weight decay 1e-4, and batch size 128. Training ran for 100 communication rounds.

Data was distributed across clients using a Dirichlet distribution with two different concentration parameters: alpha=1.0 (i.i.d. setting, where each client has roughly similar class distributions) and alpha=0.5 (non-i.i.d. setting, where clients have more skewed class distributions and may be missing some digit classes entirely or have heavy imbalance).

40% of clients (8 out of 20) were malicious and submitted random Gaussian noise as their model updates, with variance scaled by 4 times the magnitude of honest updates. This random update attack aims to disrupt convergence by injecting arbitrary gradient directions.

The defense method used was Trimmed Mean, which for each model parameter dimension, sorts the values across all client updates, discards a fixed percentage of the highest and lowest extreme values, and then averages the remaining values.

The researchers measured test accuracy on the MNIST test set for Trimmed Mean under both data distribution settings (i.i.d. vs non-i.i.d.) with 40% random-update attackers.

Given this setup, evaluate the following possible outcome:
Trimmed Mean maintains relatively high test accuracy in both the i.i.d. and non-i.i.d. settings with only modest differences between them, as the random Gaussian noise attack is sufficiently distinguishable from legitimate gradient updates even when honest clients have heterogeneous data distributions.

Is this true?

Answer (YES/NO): YES